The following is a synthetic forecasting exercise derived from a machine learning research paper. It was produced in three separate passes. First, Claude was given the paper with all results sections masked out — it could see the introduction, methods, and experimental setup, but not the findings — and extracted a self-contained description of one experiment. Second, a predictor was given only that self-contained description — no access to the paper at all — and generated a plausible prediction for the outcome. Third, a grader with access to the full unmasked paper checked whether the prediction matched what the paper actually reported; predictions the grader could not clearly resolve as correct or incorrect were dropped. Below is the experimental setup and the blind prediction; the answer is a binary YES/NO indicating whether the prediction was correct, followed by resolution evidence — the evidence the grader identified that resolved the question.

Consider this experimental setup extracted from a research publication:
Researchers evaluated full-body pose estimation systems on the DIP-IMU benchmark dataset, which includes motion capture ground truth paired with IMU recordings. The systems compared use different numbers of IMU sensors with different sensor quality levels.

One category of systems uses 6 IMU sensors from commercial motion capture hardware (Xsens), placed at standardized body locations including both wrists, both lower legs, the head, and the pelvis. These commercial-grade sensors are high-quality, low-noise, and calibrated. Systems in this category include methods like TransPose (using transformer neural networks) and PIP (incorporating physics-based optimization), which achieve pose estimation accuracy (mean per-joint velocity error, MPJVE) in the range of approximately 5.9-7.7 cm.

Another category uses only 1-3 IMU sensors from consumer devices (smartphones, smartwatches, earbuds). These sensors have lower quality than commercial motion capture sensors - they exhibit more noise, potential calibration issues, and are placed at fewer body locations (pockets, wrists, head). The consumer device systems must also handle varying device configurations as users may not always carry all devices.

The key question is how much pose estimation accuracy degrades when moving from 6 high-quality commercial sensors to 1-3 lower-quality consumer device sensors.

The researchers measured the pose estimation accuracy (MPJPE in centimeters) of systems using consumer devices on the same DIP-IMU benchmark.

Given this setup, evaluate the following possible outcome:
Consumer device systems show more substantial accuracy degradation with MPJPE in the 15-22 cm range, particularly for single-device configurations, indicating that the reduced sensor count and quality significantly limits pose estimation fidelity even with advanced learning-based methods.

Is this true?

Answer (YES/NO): NO